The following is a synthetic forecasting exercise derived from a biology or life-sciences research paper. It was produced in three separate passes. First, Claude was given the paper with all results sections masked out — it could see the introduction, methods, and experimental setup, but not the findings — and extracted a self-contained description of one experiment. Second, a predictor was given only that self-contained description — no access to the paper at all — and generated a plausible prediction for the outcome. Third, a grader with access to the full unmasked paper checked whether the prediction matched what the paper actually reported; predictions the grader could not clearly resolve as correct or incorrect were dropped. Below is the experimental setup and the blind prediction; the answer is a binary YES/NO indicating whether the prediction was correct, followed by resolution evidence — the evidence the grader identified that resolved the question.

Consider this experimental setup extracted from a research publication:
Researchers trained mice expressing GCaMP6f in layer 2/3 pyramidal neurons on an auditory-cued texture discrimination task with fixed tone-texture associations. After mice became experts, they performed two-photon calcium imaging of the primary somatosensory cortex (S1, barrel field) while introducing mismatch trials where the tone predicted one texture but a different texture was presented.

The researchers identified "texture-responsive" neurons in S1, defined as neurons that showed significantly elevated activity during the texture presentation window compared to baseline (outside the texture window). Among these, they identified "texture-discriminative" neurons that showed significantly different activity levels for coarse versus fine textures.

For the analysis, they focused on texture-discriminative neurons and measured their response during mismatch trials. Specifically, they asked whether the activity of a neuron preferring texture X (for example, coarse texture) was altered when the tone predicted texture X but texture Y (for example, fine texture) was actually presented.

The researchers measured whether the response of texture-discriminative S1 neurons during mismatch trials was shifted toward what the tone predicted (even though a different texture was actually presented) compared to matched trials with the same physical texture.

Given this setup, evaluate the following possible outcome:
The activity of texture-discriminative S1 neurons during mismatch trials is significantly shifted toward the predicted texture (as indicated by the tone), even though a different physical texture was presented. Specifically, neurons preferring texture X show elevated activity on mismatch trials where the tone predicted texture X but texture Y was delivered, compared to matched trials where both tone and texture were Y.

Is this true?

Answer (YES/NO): NO